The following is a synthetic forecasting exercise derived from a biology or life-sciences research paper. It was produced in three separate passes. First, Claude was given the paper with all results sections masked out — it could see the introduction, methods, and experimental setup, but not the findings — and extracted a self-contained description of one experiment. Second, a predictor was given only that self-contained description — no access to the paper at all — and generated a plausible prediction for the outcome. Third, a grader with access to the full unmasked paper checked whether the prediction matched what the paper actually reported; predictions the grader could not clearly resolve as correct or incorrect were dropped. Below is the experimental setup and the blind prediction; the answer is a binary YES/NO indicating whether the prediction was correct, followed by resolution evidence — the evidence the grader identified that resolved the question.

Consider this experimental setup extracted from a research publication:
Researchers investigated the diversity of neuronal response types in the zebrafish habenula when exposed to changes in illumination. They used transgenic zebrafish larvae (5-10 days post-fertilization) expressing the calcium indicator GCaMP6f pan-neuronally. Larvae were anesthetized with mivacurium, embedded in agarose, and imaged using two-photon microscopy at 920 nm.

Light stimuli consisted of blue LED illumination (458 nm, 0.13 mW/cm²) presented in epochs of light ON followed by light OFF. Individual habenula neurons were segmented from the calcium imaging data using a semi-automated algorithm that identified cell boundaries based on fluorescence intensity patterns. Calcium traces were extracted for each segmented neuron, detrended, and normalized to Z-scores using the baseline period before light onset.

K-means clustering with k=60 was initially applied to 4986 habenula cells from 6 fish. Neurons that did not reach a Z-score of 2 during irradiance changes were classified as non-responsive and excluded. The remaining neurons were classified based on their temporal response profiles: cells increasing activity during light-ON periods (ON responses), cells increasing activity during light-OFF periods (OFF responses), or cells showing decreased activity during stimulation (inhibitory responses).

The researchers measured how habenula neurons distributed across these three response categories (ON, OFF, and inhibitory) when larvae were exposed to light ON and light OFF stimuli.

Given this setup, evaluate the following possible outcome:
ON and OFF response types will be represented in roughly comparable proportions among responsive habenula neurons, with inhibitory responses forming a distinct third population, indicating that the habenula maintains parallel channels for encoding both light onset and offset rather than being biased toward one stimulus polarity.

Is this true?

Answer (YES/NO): NO